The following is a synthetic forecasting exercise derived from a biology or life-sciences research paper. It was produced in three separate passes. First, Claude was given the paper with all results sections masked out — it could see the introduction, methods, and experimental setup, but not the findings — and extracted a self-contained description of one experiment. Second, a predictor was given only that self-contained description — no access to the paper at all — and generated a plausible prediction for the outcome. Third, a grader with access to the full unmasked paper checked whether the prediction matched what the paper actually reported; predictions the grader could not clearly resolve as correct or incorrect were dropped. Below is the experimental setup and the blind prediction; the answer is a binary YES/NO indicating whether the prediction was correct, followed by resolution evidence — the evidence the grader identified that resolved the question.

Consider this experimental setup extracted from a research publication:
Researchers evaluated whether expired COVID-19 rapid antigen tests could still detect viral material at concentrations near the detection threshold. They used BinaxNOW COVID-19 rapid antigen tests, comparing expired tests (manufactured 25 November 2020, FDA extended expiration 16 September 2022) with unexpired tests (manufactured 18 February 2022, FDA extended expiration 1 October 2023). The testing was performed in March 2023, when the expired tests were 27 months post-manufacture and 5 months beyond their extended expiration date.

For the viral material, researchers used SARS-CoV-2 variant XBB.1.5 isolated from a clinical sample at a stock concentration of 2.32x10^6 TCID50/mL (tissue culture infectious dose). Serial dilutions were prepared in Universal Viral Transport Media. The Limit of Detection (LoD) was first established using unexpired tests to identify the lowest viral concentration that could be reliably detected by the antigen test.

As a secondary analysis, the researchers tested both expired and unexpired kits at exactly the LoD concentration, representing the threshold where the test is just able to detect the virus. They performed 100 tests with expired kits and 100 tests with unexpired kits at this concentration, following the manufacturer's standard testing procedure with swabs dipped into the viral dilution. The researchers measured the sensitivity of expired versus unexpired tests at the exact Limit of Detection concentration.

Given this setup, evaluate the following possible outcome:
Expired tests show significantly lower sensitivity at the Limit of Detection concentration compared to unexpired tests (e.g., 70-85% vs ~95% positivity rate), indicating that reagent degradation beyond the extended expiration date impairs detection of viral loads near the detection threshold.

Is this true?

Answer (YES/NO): NO